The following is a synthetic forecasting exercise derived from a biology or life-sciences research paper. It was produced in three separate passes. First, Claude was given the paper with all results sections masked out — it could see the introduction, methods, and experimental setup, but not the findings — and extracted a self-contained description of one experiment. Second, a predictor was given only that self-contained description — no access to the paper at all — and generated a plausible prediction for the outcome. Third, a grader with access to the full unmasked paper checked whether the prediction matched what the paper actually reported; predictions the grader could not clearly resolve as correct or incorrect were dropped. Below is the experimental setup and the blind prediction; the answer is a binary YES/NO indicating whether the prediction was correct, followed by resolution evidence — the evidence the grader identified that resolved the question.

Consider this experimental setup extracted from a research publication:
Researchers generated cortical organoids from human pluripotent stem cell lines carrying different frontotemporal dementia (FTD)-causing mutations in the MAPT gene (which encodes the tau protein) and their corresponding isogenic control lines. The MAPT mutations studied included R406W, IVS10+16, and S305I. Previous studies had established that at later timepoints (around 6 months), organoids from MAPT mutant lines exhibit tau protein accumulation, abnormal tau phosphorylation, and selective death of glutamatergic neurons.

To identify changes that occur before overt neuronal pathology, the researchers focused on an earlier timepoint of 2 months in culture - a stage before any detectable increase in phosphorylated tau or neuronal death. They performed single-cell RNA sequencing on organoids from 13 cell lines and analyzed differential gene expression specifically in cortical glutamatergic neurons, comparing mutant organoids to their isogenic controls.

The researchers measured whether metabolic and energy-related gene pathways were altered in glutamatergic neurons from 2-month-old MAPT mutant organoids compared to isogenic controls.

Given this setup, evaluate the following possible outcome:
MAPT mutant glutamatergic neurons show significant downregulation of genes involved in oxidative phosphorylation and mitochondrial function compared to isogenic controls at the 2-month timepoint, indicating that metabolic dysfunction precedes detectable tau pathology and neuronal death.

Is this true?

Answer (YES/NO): NO